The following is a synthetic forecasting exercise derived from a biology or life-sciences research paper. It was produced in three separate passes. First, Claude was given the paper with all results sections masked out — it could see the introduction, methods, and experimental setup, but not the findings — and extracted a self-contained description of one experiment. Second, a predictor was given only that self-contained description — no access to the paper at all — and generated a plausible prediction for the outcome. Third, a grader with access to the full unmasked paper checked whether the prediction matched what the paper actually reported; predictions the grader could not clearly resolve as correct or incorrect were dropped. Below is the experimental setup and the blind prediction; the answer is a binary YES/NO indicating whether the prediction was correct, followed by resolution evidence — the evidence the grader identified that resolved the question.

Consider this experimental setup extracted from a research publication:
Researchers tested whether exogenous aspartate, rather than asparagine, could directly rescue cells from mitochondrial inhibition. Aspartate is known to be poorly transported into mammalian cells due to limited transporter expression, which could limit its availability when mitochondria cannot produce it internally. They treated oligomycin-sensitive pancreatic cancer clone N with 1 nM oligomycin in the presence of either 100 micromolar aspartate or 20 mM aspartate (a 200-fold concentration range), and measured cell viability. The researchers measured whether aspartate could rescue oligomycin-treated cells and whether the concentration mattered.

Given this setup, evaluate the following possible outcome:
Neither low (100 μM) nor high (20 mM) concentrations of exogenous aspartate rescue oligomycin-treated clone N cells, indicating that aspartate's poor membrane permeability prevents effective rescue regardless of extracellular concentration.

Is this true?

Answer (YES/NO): NO